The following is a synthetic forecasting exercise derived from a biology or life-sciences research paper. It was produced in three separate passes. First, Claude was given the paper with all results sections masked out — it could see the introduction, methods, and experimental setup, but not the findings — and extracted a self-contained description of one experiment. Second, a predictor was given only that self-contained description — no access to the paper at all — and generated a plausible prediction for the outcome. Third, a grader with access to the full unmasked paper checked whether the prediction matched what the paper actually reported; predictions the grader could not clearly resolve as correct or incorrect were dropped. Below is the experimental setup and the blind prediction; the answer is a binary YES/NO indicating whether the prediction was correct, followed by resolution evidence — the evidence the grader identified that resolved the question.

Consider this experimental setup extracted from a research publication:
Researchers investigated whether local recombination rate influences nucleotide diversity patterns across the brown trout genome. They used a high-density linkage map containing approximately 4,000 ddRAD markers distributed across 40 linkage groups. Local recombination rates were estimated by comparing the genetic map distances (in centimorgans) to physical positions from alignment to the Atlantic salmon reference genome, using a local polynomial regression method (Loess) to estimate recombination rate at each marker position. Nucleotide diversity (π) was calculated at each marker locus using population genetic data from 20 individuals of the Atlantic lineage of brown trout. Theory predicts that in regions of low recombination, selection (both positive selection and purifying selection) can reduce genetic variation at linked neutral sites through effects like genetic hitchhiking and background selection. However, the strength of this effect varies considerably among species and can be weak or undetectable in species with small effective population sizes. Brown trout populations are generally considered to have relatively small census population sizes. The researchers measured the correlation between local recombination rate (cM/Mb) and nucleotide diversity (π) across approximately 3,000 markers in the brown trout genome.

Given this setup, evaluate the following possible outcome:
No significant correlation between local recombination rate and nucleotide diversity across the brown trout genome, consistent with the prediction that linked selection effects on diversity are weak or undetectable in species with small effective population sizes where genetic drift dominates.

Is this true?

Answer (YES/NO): NO